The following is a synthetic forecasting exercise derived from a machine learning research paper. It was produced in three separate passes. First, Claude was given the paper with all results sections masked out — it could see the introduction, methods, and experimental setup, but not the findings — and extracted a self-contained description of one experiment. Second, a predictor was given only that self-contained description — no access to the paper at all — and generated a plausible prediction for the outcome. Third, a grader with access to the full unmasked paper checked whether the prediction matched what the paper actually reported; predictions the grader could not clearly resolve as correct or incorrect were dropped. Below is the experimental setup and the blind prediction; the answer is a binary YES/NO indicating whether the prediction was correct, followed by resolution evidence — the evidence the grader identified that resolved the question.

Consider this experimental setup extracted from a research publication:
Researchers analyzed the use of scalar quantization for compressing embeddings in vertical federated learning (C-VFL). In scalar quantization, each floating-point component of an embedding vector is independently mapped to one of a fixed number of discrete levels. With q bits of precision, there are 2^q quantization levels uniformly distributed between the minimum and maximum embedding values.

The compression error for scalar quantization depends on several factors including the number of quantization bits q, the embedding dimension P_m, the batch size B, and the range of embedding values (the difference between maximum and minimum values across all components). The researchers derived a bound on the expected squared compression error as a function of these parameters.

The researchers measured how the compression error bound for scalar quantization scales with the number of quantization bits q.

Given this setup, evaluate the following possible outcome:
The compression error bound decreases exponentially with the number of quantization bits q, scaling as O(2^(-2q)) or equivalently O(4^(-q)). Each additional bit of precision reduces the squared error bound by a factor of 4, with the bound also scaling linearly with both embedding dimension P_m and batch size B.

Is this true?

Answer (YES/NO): YES